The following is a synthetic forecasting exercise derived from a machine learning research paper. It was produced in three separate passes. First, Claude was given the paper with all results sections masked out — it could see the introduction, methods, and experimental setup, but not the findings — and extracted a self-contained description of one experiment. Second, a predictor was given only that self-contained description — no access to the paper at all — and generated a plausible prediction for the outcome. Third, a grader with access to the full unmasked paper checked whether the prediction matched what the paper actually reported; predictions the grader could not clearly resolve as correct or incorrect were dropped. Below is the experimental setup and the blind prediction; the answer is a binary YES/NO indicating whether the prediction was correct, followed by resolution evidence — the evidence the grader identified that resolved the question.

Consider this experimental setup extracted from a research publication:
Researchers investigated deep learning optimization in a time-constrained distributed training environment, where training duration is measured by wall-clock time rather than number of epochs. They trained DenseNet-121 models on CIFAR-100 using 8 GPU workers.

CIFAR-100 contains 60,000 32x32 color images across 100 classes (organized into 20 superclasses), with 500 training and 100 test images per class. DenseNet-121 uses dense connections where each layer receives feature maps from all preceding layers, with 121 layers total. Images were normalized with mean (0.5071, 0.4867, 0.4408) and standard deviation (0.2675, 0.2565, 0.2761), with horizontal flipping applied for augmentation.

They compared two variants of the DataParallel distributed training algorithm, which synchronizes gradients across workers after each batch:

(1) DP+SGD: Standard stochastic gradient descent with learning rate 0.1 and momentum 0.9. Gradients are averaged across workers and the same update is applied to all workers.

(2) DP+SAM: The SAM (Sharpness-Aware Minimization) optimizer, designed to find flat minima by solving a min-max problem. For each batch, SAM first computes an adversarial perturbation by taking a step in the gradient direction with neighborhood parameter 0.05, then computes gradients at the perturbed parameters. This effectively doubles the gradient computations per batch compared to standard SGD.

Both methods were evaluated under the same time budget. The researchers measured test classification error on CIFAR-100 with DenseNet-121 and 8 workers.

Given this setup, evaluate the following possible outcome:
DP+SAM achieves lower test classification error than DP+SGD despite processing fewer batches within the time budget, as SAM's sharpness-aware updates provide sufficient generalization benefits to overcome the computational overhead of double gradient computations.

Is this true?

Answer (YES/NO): NO